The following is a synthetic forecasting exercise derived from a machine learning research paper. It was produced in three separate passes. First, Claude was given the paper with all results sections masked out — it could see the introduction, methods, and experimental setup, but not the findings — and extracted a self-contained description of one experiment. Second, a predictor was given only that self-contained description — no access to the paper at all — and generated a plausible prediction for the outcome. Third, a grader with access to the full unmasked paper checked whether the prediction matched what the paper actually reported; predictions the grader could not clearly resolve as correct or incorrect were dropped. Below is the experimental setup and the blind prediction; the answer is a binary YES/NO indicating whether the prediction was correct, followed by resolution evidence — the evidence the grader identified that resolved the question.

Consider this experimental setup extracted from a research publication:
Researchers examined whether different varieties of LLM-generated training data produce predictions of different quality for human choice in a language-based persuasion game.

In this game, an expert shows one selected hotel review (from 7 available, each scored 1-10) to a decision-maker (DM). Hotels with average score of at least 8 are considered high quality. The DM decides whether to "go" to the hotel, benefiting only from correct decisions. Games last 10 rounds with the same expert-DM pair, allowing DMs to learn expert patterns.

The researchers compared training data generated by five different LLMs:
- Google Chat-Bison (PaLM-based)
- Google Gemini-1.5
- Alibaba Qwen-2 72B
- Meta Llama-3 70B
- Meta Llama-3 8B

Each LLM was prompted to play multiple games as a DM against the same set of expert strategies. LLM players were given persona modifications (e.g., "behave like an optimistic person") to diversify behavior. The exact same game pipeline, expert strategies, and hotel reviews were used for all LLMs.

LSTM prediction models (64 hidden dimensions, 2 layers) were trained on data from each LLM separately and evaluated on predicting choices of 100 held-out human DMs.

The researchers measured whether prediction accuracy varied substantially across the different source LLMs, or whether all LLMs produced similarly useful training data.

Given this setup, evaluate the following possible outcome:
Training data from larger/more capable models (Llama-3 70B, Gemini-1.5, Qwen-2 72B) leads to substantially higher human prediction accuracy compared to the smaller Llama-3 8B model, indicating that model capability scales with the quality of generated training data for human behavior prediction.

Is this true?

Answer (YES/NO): YES